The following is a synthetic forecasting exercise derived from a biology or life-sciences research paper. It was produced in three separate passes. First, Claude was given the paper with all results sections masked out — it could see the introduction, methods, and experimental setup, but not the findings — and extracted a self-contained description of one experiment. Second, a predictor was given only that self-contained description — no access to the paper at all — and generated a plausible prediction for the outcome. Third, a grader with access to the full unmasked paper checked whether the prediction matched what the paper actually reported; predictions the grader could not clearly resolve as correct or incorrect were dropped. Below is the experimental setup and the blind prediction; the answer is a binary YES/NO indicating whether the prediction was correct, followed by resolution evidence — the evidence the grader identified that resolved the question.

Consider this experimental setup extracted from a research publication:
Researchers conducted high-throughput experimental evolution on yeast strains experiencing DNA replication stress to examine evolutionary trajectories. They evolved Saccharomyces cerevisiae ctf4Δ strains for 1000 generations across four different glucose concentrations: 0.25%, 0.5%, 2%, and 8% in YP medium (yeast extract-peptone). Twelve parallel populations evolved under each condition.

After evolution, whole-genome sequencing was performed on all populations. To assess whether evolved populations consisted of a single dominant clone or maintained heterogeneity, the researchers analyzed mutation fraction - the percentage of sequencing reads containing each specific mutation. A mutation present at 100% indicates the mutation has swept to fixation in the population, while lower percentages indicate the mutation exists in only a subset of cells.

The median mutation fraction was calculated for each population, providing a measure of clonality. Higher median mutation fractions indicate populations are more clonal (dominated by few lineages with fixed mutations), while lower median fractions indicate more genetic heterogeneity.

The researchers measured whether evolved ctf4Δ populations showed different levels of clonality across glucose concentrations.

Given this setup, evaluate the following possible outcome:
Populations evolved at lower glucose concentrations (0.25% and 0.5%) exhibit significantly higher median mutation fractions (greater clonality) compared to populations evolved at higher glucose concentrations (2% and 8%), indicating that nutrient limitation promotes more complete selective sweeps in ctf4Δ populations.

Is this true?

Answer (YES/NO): NO